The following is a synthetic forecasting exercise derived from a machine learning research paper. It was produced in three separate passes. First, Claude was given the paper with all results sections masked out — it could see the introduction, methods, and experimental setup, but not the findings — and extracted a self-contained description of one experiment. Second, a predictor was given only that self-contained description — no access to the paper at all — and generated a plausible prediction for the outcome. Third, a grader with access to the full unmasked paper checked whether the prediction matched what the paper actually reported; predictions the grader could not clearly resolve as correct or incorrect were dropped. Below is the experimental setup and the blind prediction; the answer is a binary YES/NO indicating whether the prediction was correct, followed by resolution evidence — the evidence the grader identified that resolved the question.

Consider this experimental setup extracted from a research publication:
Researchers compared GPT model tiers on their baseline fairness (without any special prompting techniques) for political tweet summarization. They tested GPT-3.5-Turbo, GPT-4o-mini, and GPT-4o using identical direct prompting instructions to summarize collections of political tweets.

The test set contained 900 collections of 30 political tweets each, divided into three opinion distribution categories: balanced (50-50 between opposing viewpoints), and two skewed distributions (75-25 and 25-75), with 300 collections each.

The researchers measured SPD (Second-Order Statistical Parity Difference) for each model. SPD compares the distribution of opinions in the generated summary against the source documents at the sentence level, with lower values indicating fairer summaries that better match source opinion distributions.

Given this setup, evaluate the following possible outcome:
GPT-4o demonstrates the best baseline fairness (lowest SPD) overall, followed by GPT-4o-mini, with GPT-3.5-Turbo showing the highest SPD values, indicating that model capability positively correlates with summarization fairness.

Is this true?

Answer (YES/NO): NO